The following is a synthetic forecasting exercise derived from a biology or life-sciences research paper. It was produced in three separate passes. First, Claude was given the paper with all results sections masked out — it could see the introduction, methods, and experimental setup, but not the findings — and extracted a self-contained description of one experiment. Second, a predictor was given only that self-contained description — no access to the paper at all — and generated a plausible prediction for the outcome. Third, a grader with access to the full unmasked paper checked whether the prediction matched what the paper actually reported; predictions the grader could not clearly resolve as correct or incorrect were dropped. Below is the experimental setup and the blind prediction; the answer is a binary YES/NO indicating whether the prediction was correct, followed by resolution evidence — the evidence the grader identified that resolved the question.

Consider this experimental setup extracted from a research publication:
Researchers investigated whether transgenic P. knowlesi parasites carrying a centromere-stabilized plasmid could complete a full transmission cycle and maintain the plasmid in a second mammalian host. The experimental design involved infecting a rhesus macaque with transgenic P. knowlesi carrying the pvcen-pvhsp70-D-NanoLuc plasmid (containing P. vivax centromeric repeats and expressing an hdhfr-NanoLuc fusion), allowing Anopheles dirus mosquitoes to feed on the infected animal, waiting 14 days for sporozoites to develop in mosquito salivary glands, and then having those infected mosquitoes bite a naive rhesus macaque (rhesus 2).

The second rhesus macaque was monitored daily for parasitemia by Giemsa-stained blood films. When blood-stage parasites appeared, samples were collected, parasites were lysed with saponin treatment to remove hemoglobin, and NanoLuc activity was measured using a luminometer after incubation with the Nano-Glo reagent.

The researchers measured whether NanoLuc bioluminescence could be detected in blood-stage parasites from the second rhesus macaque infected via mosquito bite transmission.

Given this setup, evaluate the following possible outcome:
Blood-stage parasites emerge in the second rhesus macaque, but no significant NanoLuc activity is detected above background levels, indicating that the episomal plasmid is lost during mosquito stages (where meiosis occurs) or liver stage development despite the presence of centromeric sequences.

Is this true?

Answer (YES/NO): NO